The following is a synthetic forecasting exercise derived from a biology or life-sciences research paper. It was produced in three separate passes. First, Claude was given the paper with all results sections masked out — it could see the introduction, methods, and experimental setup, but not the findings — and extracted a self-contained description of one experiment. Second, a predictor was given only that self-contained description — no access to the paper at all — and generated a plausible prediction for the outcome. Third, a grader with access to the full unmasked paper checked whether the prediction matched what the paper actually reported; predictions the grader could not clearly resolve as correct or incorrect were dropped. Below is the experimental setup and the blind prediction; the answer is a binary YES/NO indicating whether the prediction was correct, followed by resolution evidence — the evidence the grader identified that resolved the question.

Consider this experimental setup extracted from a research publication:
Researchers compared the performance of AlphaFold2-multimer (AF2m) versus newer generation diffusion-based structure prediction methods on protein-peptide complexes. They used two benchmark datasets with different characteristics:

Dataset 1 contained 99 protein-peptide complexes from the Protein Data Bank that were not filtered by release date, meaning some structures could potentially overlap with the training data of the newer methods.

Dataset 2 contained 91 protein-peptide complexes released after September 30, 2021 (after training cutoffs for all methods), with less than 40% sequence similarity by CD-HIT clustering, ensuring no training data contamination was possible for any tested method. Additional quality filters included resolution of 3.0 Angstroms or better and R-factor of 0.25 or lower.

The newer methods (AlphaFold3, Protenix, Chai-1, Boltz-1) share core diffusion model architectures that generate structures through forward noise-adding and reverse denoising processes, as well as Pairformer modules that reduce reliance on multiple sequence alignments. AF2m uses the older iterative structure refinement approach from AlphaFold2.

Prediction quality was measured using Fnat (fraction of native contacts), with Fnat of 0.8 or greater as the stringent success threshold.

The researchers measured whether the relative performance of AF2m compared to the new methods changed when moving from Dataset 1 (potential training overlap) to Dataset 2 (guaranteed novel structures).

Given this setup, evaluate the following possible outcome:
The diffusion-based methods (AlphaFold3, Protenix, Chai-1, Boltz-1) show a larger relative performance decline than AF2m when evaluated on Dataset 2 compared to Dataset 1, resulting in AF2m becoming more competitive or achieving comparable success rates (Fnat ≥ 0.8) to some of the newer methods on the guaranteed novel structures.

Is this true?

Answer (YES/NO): YES